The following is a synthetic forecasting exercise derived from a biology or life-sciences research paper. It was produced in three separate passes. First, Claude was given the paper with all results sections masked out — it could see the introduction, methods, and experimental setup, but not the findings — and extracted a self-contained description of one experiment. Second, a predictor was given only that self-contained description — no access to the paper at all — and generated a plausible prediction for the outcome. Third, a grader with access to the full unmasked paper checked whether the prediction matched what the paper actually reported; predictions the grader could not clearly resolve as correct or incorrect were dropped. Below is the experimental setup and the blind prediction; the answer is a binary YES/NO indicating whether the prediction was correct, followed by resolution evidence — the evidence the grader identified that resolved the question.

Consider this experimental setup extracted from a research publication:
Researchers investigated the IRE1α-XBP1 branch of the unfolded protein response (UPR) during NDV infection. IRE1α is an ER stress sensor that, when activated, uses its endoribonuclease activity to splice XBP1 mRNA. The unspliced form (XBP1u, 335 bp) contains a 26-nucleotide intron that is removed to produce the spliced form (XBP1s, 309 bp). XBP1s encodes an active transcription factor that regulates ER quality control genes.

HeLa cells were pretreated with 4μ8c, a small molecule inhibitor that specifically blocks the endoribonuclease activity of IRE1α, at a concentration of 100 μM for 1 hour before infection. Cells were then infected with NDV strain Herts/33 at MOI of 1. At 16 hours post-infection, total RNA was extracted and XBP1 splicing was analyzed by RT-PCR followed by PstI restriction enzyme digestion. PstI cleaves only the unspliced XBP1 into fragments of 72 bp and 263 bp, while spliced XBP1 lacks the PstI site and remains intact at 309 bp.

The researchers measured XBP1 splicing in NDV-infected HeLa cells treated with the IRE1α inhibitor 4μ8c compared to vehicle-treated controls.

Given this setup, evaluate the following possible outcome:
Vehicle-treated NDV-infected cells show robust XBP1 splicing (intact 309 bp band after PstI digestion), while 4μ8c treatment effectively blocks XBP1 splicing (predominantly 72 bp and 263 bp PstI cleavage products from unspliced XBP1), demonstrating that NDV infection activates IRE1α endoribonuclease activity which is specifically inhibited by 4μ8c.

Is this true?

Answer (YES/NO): YES